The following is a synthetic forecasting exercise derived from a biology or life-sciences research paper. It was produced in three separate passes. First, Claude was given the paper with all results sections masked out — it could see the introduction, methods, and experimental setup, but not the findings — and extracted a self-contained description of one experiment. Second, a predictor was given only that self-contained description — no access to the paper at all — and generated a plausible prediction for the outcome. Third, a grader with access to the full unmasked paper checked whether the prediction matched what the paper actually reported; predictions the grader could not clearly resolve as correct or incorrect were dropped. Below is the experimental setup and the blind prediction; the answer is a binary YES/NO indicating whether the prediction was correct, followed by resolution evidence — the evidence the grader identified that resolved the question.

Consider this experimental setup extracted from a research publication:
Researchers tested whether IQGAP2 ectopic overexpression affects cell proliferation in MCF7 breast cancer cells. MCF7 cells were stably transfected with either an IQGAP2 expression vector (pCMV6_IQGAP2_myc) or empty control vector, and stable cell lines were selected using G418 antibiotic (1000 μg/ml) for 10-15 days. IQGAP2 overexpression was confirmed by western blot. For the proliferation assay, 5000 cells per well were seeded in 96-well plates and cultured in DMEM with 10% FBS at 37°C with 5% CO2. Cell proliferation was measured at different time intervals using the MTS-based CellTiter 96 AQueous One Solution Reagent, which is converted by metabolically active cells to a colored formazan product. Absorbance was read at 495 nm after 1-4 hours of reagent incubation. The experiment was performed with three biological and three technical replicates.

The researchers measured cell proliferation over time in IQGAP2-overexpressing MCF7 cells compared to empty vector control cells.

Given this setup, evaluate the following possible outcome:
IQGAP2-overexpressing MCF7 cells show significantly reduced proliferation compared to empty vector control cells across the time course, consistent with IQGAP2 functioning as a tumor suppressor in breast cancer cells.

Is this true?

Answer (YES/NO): YES